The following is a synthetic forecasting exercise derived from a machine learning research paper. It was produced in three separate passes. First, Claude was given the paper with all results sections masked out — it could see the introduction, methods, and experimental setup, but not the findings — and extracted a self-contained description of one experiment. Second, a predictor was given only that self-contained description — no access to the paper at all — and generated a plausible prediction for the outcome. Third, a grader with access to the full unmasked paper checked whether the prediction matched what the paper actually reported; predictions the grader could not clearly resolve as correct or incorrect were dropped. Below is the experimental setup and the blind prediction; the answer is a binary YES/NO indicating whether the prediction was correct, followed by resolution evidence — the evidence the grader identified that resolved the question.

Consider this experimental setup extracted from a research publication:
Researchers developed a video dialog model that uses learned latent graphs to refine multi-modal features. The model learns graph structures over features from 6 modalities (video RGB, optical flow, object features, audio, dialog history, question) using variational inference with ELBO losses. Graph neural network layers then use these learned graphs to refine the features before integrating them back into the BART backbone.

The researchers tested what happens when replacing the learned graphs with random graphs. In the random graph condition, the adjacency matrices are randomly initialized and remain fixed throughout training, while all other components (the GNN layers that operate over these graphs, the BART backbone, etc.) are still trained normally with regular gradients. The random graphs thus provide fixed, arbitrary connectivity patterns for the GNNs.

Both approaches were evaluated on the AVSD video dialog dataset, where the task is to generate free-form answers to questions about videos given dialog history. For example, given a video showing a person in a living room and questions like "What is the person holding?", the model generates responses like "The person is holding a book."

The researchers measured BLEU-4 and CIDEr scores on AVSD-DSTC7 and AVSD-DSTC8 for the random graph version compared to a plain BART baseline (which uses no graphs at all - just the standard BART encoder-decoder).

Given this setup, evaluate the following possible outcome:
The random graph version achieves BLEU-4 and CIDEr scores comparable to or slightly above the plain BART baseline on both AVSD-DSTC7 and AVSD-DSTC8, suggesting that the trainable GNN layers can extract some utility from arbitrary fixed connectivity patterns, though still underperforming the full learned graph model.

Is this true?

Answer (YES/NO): NO